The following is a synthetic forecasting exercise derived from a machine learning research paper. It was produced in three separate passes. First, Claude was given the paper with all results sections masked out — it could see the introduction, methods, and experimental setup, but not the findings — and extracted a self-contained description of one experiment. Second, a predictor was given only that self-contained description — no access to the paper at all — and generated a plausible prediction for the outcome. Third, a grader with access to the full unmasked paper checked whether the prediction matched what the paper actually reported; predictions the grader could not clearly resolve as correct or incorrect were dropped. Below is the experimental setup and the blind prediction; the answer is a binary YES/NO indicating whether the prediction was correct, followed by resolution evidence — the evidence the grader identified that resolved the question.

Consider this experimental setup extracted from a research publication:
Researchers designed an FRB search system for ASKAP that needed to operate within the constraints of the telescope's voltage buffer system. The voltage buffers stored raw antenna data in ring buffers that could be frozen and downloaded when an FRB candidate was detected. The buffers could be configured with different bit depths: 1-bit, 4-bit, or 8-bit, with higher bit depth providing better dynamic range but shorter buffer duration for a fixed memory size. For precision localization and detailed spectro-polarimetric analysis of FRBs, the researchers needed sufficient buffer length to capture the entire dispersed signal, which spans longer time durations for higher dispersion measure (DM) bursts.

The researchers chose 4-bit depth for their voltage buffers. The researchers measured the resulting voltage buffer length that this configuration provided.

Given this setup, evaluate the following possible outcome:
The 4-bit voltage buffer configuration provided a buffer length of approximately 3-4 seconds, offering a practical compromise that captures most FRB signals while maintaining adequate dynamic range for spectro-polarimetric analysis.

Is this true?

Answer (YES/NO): YES